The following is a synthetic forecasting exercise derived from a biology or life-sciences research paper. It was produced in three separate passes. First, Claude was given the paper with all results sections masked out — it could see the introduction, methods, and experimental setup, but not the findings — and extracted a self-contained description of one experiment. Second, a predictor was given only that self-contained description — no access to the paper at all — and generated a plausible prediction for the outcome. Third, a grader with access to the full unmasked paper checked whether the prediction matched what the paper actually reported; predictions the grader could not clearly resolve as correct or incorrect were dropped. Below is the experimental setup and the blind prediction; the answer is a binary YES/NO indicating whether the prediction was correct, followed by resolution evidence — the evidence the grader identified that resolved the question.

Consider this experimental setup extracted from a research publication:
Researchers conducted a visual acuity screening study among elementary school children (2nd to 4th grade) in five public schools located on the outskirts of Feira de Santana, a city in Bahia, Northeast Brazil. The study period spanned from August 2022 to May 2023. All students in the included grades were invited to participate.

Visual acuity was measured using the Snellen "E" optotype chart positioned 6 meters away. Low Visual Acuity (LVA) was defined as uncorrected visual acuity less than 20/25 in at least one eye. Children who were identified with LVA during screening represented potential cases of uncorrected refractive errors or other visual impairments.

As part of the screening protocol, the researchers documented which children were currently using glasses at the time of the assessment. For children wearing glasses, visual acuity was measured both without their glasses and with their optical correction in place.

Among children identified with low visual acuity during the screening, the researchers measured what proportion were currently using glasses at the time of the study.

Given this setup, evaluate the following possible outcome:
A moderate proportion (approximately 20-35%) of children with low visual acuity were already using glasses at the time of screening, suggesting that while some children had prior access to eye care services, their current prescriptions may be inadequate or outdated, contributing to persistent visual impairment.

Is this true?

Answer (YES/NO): NO